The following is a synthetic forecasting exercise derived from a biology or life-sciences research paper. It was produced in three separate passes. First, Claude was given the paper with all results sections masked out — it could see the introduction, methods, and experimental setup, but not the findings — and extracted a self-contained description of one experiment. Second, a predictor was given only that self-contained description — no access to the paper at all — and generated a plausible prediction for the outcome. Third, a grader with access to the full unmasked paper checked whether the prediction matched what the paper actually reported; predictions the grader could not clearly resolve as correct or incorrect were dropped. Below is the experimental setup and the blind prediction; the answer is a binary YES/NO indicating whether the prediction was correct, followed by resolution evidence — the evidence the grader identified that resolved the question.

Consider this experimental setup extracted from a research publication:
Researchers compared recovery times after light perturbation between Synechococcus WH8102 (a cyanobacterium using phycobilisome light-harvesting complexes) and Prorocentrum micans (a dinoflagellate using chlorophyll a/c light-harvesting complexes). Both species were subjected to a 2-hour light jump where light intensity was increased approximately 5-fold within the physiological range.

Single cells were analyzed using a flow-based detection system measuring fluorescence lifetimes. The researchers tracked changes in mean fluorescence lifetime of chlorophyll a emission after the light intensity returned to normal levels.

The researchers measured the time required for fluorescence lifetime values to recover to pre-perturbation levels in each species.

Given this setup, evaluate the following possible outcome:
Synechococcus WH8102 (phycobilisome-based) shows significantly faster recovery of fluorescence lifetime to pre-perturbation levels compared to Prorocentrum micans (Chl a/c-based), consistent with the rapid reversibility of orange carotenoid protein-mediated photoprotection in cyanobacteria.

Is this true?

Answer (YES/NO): NO